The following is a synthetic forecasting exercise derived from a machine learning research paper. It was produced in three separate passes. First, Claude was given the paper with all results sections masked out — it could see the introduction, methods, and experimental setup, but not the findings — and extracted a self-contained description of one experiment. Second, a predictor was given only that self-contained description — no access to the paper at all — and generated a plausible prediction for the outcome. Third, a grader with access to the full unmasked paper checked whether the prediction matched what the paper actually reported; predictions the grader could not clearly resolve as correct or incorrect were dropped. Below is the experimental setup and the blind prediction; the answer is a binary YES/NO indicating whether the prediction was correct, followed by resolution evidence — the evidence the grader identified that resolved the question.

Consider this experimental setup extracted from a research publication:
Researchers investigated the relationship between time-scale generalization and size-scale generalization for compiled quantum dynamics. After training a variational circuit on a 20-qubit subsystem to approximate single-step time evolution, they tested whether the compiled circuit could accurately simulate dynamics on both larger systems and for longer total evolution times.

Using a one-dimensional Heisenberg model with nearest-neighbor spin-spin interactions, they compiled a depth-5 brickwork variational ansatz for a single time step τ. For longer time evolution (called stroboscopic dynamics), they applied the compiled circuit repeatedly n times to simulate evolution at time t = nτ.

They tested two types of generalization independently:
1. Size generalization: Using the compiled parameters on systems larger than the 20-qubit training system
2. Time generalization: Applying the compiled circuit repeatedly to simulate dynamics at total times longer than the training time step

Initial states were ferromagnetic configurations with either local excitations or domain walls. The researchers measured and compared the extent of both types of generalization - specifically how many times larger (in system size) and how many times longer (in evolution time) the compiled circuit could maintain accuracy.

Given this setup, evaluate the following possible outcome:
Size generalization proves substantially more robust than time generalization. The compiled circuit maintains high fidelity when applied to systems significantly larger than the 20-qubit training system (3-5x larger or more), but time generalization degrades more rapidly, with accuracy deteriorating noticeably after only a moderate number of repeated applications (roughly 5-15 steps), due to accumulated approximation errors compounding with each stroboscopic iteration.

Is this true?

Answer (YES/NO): NO